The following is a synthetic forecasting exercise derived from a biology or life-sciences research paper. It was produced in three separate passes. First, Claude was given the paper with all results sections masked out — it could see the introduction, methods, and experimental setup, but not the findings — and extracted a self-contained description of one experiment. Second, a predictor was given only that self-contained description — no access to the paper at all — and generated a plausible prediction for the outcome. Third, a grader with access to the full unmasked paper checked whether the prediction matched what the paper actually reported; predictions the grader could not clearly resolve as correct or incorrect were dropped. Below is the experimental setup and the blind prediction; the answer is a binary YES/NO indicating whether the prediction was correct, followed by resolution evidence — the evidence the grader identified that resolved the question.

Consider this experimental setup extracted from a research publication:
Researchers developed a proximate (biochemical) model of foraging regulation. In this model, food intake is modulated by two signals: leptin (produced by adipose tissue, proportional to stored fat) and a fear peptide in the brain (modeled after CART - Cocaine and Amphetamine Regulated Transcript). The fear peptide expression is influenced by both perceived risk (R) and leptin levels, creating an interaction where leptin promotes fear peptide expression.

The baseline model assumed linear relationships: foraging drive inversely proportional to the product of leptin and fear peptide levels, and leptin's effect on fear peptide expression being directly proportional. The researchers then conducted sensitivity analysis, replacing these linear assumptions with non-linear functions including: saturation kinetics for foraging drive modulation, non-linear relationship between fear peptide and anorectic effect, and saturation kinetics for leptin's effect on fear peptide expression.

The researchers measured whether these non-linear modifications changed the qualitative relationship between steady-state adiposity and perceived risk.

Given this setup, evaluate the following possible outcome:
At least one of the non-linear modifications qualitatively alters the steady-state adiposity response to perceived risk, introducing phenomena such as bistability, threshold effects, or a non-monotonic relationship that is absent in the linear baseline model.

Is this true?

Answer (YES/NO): NO